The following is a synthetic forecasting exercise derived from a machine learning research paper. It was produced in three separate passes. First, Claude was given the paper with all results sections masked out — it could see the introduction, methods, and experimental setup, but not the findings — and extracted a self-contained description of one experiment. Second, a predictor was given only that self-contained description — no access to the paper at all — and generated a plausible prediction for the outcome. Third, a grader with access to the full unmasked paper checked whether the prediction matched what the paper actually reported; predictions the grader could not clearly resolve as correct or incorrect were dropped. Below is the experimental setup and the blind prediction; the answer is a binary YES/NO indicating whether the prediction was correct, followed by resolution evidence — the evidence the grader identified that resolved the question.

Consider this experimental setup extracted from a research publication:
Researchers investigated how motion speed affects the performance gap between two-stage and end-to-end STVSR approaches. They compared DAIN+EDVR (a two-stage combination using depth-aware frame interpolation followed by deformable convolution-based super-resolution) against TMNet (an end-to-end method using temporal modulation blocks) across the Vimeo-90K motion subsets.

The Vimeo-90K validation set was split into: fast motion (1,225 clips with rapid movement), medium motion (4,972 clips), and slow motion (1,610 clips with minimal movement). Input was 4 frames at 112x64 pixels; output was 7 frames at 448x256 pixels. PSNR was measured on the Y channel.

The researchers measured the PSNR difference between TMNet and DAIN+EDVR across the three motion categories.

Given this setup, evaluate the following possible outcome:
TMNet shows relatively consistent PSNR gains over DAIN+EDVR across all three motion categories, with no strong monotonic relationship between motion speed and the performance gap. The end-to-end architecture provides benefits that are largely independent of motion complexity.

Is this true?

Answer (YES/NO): NO